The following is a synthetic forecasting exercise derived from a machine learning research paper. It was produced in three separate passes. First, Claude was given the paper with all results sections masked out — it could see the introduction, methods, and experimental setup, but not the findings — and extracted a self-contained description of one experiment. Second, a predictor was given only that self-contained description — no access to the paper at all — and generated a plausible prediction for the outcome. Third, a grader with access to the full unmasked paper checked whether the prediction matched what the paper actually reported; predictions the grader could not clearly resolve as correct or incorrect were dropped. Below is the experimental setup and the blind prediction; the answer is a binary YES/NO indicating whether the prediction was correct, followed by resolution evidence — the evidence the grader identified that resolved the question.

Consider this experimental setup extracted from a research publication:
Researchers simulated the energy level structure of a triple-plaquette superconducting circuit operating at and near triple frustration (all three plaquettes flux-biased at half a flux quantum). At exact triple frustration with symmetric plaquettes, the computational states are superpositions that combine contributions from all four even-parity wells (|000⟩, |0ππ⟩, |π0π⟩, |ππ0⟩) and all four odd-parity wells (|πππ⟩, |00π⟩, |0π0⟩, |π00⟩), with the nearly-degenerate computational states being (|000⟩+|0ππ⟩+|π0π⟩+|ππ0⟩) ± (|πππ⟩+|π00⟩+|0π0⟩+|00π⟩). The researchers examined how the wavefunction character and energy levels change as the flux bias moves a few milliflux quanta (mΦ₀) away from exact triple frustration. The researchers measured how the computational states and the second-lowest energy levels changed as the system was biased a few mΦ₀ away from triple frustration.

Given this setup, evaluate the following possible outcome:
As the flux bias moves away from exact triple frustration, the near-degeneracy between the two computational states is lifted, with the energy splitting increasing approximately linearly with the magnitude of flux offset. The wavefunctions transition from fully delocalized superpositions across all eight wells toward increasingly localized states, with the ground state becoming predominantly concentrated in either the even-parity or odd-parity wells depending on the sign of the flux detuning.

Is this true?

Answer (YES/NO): NO